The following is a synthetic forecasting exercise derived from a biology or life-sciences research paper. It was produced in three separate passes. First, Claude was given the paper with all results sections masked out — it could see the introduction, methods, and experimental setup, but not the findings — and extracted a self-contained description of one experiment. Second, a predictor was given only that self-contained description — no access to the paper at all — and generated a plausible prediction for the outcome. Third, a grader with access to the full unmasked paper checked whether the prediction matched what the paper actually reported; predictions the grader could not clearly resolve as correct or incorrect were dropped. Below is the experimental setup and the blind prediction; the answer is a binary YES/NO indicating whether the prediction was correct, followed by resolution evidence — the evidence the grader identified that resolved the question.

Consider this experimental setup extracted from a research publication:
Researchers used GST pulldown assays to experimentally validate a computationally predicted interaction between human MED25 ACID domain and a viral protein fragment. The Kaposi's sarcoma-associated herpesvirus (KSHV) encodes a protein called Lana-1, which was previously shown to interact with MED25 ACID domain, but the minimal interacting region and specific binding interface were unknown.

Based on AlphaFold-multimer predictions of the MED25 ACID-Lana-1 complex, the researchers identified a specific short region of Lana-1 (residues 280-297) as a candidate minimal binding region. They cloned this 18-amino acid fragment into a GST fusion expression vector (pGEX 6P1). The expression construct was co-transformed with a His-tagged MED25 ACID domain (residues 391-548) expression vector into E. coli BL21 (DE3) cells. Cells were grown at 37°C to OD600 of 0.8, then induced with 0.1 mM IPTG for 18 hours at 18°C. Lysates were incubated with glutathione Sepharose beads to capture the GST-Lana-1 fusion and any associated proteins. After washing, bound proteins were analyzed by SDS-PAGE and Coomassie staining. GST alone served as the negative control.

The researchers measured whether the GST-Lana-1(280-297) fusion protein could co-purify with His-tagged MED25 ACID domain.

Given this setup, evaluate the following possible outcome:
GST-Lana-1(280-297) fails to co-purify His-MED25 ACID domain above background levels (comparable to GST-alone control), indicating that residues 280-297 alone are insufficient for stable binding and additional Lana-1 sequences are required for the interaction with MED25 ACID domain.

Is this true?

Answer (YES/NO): NO